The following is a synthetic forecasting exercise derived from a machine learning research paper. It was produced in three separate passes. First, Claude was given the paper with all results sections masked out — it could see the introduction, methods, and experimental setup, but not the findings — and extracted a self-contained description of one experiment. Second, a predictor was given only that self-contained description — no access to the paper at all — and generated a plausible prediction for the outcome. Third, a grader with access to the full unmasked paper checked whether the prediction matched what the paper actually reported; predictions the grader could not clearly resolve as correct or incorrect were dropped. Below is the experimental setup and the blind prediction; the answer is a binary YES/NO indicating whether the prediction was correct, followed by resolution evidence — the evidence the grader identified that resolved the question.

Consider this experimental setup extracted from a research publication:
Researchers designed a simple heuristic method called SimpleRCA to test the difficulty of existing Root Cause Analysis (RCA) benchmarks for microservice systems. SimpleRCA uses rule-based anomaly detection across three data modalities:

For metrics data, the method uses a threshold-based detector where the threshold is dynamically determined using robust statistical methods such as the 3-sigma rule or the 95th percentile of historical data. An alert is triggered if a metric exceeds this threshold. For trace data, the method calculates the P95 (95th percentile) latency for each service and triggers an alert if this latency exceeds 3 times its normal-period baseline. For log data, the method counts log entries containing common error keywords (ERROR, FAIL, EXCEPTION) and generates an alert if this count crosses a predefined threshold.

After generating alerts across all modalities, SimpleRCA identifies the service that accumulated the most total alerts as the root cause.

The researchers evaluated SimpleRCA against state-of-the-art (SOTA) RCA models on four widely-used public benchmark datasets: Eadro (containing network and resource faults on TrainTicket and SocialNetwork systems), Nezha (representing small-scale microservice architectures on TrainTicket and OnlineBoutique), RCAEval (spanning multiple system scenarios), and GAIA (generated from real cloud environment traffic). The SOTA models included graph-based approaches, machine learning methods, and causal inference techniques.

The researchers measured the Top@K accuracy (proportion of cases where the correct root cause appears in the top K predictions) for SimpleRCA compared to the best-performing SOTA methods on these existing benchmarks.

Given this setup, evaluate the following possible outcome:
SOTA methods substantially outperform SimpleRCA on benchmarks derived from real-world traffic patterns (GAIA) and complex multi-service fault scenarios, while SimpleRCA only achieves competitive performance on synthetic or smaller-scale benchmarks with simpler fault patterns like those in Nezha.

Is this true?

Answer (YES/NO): NO